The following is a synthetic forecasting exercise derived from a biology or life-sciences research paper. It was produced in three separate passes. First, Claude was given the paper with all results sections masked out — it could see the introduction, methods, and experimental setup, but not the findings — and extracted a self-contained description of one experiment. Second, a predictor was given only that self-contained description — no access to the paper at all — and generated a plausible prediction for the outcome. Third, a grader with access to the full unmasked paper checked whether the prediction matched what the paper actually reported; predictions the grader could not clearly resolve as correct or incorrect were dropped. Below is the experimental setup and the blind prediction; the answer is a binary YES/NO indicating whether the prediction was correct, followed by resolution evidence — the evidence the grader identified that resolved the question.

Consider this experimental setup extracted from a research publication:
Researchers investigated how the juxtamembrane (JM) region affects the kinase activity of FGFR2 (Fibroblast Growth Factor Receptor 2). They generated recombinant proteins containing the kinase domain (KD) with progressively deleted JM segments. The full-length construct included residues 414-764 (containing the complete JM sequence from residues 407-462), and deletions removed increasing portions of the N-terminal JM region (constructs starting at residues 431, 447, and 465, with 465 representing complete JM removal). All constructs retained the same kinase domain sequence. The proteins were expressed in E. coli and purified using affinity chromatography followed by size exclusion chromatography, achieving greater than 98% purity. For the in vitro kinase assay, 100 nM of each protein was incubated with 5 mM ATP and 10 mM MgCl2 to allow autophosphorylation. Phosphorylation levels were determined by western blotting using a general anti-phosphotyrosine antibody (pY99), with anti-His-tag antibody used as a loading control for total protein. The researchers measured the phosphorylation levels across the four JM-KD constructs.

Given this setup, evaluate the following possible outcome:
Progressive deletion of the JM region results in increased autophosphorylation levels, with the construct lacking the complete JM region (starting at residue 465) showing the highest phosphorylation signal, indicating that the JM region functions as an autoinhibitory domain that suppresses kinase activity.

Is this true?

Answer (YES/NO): NO